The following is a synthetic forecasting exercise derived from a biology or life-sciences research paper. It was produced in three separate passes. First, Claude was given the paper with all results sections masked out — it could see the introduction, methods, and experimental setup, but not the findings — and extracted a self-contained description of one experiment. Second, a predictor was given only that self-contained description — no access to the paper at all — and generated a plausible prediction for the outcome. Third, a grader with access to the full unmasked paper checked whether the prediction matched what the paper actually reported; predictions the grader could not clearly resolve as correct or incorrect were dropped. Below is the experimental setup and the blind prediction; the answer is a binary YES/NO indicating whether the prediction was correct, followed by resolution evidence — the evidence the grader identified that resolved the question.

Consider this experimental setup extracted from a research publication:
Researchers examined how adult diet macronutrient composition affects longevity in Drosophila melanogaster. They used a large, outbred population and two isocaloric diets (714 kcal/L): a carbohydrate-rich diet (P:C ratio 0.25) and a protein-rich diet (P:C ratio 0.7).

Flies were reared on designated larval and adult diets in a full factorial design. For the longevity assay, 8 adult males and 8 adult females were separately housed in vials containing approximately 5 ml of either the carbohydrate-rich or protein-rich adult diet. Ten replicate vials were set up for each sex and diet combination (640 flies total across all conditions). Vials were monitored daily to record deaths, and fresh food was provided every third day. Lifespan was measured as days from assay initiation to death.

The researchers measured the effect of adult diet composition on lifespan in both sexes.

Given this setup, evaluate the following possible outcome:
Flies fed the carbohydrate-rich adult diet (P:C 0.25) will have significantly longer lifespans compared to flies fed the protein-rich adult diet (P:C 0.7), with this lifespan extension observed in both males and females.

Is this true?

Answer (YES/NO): NO